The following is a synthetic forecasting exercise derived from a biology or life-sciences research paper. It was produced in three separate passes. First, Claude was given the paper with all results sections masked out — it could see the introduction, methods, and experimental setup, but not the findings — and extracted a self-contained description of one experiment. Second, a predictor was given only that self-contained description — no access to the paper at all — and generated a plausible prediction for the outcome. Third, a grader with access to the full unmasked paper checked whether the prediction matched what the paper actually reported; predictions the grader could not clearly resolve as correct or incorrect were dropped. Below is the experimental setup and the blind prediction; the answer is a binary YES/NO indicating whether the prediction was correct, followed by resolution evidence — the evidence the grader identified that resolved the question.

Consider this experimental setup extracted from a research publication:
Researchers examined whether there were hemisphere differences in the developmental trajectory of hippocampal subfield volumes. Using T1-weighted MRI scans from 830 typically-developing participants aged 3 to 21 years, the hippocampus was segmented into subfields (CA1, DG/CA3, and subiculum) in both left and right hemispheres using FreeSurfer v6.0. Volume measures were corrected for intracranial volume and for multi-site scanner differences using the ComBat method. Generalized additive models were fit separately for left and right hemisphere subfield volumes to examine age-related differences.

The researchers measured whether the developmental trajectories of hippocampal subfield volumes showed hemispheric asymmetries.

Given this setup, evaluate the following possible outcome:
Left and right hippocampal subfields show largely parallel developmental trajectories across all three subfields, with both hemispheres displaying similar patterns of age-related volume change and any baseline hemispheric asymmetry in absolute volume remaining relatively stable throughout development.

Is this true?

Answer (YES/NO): YES